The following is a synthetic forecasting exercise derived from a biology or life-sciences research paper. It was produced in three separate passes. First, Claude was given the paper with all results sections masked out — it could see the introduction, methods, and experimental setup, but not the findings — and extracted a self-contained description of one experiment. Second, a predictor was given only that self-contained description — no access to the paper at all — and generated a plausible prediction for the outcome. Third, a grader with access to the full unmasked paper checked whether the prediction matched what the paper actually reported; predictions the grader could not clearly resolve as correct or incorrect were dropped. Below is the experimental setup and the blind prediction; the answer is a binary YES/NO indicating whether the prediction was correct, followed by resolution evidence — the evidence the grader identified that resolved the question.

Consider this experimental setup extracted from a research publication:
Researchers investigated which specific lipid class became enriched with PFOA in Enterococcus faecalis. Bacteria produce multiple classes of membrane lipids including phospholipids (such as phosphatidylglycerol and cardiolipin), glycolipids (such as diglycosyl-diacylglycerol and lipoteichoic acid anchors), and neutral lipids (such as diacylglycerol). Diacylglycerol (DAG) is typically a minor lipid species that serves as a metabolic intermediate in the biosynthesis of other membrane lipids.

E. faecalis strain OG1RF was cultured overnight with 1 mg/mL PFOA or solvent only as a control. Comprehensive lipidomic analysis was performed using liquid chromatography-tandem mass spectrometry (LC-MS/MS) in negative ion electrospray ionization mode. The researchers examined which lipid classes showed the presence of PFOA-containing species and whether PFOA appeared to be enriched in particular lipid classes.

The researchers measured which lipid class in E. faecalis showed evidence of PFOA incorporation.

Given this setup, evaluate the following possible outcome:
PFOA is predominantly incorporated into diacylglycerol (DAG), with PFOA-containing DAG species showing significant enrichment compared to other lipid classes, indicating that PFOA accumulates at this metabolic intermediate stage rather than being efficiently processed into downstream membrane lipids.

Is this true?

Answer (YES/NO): YES